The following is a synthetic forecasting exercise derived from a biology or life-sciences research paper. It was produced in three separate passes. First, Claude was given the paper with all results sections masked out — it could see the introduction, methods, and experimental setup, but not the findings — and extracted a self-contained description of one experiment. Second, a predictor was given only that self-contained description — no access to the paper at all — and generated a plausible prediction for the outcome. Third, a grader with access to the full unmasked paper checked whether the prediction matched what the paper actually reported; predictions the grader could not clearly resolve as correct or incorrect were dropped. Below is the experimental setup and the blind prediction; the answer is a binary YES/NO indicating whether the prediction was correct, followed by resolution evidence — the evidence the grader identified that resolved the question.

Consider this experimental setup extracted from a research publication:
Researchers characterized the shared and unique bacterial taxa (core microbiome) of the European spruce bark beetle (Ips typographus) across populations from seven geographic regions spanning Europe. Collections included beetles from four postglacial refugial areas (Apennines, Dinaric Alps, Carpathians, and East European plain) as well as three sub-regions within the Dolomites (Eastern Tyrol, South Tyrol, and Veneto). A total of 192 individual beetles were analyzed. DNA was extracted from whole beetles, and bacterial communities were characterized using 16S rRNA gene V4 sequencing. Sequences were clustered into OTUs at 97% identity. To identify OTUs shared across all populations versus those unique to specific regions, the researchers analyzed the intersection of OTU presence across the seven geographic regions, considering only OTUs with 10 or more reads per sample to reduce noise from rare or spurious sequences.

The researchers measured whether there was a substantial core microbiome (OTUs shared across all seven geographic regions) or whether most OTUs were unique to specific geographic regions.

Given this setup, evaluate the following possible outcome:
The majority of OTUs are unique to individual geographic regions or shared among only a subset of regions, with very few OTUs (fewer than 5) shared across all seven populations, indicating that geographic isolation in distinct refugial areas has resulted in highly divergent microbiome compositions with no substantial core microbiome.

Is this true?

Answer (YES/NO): NO